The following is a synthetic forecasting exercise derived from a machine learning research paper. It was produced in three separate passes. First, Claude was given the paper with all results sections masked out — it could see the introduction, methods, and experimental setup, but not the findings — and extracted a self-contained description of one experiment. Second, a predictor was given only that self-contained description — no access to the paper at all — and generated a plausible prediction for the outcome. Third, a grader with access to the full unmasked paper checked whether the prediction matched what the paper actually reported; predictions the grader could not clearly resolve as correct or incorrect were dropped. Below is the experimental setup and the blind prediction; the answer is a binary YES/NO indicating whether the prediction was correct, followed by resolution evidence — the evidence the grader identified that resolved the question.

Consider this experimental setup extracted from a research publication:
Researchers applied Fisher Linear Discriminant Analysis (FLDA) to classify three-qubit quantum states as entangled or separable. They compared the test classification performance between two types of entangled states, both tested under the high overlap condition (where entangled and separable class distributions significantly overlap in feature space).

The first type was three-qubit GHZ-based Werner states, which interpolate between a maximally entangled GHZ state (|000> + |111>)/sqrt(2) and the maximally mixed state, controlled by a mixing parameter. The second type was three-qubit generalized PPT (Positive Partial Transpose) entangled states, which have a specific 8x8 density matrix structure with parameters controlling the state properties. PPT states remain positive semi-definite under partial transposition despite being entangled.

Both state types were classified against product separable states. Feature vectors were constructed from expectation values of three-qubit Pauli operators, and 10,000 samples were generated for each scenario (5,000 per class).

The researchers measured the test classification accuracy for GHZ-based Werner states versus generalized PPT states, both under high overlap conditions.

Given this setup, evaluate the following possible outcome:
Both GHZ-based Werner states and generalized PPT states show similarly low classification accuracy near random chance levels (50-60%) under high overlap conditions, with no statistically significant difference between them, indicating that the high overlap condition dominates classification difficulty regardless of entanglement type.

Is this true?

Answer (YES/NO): NO